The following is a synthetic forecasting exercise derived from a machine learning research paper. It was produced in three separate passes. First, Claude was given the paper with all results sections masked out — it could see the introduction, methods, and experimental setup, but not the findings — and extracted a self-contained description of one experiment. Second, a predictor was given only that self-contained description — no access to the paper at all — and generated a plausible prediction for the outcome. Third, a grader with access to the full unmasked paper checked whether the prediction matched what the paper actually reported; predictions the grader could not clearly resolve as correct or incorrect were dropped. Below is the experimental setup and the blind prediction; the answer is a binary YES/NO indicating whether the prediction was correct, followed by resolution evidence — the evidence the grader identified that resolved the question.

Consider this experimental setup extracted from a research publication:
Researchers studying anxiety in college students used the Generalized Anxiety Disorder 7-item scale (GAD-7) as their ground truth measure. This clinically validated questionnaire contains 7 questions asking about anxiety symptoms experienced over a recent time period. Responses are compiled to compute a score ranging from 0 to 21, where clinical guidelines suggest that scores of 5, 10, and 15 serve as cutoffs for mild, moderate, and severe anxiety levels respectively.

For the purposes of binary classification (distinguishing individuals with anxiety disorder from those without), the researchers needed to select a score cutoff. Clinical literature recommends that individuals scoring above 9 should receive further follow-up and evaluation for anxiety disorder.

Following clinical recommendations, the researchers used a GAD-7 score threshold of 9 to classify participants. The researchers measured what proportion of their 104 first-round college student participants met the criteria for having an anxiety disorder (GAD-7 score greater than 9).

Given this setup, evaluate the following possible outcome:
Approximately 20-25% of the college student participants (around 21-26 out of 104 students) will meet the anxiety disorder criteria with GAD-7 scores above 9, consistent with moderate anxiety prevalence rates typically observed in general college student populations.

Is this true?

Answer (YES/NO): NO